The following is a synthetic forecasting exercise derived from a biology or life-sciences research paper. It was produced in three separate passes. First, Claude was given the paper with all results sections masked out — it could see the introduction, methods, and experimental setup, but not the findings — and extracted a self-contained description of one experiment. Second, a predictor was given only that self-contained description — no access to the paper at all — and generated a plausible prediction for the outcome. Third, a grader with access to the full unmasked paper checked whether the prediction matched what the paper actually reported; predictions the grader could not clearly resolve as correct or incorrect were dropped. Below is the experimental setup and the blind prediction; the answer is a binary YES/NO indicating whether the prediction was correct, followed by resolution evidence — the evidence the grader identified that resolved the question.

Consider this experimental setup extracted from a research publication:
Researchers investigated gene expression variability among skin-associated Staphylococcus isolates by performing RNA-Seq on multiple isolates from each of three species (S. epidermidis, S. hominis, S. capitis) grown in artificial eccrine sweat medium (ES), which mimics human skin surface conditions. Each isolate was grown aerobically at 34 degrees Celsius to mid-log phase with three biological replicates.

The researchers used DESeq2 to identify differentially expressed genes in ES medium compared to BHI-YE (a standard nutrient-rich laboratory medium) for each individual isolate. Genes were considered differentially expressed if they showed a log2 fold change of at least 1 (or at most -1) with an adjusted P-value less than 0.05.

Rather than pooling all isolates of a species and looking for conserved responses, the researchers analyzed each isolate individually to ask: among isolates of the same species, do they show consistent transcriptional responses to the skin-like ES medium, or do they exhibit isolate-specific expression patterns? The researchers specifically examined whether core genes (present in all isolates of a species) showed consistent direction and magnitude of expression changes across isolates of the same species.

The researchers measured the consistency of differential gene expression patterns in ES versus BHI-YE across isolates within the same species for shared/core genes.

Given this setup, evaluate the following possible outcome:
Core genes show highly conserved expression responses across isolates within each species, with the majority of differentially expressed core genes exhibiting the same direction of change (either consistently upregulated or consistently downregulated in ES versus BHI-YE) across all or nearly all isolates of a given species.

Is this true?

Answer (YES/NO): NO